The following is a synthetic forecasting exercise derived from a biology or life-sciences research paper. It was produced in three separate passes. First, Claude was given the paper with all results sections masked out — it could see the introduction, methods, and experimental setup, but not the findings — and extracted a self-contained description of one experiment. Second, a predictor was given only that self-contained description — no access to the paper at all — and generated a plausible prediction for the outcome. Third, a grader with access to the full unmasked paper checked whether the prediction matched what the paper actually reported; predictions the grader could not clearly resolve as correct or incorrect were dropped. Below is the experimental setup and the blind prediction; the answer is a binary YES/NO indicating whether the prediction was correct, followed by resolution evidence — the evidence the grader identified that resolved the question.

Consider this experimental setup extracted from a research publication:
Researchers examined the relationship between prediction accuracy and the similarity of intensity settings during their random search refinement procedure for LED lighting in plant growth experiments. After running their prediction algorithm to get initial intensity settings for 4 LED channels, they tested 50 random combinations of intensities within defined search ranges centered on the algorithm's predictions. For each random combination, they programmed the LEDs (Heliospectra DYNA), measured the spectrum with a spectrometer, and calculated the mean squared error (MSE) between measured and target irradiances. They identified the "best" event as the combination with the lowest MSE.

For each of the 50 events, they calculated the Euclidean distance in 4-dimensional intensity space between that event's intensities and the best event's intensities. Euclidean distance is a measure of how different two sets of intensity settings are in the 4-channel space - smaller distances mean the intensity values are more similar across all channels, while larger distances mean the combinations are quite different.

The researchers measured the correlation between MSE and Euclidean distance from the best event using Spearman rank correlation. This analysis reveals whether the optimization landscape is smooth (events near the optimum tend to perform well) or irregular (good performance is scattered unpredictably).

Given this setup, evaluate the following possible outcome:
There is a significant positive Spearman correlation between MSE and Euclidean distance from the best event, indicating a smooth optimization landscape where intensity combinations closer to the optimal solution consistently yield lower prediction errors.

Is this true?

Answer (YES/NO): YES